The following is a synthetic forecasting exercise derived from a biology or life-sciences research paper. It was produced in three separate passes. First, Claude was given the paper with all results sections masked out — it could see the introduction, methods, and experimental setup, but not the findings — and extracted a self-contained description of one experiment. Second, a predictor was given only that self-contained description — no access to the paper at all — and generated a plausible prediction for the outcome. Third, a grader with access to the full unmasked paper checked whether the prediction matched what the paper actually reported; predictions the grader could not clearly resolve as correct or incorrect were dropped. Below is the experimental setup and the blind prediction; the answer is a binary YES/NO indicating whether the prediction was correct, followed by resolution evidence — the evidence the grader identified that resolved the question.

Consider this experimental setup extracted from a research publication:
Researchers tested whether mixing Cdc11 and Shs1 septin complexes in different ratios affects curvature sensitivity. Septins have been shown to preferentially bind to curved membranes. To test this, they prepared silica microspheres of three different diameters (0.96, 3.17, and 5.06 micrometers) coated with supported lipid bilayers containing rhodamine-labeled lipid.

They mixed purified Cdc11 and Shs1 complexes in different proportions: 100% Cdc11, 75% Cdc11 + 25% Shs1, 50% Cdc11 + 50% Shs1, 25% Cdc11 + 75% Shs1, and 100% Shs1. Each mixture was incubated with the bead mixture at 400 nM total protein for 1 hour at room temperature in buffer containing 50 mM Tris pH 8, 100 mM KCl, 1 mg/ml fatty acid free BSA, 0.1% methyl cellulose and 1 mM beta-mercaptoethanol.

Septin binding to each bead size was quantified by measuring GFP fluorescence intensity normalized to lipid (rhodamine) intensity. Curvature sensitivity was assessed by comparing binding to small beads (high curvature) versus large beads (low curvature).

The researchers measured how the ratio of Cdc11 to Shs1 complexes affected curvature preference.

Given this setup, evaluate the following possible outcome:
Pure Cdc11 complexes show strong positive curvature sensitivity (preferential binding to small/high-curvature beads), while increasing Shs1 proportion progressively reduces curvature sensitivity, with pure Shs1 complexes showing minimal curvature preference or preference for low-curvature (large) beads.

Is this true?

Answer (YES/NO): NO